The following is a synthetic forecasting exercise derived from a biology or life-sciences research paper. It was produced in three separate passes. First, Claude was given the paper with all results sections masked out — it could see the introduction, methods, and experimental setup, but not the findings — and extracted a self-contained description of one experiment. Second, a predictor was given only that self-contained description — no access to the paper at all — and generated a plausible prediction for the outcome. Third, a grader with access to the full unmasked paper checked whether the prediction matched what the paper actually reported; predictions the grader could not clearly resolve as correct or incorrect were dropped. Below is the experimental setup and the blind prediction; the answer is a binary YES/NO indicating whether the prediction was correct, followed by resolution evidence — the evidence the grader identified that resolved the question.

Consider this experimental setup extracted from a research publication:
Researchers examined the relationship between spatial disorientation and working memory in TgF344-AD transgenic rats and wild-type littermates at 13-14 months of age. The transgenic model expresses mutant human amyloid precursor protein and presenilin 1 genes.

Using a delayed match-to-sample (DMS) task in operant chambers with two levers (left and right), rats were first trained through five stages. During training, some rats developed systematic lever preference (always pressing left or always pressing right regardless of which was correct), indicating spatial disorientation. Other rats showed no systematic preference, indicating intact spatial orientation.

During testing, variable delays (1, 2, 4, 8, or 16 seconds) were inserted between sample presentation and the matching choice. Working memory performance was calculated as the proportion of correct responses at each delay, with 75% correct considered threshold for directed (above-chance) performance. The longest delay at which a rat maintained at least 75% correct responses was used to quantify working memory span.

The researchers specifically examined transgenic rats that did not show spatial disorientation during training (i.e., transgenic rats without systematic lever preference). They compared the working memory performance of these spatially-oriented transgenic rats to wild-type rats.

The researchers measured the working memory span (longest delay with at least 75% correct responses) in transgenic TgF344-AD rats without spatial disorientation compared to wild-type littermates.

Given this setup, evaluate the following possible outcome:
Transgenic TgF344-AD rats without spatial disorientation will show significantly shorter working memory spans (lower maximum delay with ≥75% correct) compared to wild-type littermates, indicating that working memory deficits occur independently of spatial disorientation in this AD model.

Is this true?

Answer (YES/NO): NO